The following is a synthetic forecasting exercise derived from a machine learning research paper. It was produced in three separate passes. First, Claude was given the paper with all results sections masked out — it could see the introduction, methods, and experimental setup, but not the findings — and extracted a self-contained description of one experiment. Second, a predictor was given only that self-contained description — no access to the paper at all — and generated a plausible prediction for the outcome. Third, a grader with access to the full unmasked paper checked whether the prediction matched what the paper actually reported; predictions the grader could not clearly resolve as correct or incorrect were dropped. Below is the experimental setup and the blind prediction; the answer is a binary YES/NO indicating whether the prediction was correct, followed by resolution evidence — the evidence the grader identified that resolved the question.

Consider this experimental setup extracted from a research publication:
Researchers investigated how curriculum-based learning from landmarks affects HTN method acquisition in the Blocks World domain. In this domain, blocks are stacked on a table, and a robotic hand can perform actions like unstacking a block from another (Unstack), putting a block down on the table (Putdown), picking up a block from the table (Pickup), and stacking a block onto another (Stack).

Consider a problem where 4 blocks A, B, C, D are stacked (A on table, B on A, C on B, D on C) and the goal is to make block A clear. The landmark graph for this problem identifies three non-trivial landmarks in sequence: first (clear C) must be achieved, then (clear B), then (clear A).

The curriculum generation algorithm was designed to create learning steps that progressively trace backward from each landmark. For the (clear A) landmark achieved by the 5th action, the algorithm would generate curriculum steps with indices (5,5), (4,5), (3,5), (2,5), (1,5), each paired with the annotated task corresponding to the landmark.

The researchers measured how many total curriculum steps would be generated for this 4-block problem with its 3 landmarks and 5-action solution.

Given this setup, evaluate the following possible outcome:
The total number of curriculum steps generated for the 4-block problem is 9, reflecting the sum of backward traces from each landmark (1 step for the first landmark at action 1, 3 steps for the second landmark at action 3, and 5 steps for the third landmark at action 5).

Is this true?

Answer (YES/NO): YES